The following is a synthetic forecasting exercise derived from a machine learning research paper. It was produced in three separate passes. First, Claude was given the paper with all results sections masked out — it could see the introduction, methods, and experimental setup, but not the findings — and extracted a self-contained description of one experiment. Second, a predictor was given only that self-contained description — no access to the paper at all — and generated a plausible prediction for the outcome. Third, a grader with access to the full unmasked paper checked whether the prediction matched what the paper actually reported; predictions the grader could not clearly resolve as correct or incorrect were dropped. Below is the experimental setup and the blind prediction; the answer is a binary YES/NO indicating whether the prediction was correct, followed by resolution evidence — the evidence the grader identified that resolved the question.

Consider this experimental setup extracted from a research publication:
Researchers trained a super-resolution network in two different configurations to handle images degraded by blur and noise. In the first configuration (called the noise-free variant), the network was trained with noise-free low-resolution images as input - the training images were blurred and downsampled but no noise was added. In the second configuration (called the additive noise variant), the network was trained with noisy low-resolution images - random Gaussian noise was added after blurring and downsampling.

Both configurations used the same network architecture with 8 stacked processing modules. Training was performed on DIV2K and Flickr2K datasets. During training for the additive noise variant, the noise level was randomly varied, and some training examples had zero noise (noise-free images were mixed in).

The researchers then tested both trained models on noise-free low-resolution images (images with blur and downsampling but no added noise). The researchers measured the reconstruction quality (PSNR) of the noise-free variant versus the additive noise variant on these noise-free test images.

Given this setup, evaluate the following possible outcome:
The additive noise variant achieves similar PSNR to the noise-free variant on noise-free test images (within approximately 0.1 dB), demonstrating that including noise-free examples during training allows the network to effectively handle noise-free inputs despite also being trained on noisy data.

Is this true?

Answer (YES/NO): NO